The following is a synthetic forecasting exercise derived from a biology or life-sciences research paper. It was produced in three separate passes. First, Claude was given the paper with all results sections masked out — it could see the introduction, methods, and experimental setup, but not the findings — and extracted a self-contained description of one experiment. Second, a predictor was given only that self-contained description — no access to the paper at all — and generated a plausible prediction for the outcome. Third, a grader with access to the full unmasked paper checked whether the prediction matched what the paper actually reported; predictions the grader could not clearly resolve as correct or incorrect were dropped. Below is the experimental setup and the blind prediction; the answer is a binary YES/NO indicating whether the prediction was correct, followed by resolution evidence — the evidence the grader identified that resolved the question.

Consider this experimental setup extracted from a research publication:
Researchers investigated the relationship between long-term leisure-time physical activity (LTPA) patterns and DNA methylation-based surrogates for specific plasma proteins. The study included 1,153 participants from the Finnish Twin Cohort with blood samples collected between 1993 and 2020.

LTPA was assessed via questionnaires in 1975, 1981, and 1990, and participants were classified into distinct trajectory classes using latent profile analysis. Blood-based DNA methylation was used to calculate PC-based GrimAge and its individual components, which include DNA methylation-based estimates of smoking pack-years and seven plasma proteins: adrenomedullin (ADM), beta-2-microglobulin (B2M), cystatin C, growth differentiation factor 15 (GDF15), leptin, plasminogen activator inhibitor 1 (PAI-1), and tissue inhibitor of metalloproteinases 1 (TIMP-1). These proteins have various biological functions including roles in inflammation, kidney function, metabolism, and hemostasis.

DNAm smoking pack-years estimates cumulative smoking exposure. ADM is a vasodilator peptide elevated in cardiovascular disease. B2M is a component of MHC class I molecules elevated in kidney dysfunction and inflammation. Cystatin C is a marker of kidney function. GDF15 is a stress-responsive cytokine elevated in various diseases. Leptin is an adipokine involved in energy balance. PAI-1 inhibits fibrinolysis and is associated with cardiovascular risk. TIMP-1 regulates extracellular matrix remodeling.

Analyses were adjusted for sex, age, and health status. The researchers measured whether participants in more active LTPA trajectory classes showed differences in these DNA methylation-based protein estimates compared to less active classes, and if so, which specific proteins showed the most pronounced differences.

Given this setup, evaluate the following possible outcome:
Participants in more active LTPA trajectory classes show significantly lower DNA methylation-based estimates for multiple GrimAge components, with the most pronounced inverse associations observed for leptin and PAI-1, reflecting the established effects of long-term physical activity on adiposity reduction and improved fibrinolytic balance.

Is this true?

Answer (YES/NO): NO